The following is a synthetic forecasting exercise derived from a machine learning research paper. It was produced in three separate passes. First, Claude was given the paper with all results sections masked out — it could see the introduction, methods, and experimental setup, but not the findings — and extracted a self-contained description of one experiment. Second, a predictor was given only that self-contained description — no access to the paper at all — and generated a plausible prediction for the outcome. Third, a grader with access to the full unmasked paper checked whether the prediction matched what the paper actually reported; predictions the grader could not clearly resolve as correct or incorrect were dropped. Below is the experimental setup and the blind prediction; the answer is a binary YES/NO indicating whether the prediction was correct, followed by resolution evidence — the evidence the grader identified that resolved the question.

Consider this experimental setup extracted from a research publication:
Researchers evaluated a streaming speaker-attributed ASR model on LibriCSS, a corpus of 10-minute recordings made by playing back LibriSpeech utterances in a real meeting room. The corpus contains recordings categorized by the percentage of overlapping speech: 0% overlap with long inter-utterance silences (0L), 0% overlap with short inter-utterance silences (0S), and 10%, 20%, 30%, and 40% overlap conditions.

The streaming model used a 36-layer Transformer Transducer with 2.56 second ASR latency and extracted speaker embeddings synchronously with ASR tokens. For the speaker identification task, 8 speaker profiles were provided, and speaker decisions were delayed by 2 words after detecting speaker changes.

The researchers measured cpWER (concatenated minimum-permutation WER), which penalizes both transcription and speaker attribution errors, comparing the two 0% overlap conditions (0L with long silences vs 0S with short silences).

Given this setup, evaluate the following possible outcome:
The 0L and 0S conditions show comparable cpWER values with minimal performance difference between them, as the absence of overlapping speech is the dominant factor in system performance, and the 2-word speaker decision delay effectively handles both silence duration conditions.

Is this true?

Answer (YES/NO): NO